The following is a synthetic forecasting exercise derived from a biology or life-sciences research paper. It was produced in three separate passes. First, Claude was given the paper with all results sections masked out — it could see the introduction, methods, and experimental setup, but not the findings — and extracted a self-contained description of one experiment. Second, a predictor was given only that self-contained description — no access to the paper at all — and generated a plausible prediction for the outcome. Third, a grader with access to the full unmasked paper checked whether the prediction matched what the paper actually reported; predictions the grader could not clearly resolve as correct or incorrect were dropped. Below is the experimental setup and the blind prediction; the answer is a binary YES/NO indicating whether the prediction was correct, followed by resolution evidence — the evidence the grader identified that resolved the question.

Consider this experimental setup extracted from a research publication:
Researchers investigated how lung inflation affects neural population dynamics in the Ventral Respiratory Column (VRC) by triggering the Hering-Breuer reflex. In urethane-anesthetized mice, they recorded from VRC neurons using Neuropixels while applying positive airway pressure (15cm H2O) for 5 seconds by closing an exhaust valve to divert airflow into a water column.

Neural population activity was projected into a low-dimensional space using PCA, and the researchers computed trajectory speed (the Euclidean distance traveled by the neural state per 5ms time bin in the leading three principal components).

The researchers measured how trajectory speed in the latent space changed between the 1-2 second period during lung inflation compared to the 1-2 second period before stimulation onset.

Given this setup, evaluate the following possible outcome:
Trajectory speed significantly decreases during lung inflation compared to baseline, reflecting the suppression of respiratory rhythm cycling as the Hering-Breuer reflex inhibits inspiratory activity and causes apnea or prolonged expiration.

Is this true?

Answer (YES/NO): YES